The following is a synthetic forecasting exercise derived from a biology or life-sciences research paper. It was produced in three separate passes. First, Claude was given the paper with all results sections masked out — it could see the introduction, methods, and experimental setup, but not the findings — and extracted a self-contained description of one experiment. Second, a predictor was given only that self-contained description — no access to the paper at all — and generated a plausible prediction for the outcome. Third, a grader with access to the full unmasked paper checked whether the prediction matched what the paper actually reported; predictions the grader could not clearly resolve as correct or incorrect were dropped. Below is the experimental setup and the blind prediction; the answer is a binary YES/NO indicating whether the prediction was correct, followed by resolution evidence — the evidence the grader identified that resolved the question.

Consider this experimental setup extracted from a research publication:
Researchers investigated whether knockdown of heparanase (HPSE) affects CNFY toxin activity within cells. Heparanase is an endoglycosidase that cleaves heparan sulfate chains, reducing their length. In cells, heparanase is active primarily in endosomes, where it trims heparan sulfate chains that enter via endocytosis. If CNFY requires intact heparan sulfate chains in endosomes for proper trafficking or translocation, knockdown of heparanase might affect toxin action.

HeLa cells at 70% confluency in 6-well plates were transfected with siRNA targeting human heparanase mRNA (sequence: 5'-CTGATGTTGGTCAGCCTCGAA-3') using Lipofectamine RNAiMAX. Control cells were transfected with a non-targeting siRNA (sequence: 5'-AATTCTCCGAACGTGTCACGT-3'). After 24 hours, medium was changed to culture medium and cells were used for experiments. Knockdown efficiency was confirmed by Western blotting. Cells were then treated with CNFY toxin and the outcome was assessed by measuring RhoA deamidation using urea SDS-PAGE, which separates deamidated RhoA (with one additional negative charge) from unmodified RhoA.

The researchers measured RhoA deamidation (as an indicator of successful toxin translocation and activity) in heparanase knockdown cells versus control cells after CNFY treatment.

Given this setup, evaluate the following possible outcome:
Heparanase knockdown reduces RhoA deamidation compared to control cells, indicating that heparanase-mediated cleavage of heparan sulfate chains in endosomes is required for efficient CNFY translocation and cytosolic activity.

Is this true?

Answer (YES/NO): YES